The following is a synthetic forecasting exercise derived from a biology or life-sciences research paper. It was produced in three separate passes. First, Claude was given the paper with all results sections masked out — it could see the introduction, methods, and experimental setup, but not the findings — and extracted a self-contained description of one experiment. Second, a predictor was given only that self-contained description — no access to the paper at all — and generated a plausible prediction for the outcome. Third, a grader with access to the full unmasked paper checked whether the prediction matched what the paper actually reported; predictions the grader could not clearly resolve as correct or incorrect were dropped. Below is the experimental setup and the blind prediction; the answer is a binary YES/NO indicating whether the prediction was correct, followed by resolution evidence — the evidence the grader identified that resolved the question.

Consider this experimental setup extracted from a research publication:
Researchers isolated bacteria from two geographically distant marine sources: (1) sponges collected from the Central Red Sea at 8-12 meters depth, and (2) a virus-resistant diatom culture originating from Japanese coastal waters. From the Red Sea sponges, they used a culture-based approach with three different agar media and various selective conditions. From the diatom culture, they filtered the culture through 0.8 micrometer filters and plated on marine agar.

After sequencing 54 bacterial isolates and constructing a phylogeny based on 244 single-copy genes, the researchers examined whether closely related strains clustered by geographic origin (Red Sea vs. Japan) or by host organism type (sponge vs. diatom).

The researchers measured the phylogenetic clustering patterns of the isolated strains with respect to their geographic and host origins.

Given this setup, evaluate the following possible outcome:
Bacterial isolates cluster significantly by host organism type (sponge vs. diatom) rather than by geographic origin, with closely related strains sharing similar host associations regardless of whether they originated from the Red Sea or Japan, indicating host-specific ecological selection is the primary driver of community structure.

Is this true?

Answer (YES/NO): NO